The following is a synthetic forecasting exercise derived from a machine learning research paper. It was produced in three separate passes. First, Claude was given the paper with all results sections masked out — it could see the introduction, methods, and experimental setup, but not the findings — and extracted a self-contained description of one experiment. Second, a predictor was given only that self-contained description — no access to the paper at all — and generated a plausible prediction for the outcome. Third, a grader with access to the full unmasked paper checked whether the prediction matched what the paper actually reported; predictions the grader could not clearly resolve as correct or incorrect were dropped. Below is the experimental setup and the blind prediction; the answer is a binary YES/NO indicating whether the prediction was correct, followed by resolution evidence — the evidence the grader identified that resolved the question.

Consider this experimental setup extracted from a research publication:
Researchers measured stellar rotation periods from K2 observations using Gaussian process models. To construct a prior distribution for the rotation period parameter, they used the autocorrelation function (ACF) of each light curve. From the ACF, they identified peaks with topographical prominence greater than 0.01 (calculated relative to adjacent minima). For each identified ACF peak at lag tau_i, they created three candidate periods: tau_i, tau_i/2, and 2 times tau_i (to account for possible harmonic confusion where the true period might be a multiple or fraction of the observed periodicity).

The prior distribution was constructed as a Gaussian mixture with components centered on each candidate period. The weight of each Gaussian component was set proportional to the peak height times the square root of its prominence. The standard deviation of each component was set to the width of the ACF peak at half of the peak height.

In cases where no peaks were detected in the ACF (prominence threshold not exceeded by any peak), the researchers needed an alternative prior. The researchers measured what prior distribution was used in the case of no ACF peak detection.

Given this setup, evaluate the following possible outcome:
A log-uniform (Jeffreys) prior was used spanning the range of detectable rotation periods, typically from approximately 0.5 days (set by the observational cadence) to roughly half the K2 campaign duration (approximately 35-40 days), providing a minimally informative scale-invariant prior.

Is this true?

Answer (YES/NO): NO